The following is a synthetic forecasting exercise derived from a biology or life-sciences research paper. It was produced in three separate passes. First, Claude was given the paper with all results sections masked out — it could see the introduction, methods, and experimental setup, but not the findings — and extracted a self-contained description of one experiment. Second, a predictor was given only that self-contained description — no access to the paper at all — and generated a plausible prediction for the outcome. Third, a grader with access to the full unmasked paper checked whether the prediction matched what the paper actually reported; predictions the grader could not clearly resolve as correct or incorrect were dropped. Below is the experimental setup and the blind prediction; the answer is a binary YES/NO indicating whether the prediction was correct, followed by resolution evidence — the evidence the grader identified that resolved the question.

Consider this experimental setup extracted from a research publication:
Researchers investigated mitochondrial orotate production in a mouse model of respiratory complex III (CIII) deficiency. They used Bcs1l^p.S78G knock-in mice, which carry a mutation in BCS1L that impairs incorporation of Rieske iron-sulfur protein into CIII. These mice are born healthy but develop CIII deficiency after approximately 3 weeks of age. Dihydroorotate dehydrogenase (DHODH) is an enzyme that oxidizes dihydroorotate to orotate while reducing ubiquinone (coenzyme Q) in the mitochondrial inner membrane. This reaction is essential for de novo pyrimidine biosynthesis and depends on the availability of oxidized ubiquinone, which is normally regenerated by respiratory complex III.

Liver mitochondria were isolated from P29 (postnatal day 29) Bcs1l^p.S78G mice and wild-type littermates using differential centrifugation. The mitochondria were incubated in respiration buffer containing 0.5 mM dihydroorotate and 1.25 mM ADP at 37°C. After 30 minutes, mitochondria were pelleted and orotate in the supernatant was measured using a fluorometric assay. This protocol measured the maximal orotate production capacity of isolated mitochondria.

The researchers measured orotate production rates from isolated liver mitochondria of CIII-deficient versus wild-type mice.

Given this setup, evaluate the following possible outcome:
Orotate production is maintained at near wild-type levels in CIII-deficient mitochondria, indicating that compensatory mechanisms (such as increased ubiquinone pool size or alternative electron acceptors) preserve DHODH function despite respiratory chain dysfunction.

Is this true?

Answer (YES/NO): NO